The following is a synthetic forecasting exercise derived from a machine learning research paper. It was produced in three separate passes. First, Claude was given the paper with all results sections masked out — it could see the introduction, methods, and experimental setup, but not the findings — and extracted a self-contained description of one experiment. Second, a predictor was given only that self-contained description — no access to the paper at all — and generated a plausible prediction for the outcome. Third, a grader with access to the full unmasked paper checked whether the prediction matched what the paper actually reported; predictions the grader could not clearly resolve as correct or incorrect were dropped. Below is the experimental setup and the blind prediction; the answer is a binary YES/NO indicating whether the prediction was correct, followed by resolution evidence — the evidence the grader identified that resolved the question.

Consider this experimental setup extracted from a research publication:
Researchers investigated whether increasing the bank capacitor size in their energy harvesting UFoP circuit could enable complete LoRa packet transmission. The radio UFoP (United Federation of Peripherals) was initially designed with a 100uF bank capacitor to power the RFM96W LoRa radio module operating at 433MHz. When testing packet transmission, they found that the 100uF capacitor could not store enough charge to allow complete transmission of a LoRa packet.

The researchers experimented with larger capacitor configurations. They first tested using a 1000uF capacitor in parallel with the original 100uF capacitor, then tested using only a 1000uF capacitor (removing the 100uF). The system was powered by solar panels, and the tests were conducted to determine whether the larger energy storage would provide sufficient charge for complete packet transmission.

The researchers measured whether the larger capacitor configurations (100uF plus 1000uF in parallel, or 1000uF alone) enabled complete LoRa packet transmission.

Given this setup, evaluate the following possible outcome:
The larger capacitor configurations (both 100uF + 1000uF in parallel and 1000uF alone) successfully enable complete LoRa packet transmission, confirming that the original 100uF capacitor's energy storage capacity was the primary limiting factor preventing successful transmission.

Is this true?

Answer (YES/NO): NO